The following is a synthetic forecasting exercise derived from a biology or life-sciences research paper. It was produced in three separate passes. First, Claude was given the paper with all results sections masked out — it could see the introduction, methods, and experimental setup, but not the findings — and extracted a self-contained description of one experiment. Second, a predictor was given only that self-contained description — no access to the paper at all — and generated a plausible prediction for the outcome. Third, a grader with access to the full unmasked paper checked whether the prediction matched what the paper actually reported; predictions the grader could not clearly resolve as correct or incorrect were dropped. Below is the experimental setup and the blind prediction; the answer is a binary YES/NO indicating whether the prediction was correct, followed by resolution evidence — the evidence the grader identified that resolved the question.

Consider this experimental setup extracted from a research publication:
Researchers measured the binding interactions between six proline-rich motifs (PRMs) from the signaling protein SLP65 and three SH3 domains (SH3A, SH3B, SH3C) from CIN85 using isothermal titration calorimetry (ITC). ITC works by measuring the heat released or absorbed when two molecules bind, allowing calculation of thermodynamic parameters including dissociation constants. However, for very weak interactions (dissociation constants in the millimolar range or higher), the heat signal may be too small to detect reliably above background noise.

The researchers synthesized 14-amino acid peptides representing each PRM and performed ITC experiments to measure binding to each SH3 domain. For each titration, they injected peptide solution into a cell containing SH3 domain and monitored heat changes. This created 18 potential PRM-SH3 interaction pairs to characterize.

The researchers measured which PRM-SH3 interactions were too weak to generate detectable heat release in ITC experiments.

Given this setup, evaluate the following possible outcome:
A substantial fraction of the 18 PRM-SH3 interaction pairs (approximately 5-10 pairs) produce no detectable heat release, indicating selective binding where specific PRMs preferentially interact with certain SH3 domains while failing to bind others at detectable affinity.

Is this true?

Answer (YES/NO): NO